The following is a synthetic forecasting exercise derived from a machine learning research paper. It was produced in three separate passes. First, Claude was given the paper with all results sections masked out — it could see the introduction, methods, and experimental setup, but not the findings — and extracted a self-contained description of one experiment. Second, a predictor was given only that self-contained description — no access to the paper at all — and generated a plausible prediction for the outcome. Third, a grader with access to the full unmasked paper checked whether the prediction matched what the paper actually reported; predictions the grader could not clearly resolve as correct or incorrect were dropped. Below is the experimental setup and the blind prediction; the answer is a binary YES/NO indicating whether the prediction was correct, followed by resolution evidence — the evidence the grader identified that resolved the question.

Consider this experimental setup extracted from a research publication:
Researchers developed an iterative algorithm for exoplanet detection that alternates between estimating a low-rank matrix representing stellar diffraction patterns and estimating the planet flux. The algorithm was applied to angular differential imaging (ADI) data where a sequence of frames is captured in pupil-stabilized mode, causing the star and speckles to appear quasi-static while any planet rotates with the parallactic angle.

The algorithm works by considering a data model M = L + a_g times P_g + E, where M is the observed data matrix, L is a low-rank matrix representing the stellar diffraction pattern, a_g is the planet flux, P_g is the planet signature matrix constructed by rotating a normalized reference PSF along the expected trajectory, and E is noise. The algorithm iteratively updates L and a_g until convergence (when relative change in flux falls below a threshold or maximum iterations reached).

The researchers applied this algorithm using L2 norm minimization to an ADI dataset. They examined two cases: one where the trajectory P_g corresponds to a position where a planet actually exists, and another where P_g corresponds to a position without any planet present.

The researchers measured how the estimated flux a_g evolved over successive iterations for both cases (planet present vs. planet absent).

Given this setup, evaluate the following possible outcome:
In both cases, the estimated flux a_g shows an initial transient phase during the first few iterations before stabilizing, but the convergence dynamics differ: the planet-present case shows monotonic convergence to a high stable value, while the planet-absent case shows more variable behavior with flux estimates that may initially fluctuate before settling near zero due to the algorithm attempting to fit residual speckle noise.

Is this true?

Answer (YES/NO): NO